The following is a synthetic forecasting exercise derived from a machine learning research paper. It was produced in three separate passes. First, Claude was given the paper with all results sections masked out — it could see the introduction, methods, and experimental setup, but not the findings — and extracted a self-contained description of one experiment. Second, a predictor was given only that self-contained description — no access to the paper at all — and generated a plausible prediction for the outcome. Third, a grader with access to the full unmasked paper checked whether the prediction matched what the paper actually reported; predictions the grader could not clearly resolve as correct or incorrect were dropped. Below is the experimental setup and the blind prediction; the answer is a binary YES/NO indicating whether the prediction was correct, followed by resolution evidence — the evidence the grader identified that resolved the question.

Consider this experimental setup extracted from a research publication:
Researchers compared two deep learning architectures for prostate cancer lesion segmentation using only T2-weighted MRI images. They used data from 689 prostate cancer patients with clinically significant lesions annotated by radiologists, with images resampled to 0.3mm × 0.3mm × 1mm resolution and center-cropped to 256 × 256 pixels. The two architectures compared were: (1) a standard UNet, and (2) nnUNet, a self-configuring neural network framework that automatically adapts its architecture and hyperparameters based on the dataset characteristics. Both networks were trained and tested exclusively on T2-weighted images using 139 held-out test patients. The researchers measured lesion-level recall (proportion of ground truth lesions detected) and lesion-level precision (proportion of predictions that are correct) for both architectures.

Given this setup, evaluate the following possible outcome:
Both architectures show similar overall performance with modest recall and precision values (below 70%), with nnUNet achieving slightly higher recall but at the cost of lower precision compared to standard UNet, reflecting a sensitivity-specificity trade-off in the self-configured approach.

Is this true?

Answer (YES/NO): NO